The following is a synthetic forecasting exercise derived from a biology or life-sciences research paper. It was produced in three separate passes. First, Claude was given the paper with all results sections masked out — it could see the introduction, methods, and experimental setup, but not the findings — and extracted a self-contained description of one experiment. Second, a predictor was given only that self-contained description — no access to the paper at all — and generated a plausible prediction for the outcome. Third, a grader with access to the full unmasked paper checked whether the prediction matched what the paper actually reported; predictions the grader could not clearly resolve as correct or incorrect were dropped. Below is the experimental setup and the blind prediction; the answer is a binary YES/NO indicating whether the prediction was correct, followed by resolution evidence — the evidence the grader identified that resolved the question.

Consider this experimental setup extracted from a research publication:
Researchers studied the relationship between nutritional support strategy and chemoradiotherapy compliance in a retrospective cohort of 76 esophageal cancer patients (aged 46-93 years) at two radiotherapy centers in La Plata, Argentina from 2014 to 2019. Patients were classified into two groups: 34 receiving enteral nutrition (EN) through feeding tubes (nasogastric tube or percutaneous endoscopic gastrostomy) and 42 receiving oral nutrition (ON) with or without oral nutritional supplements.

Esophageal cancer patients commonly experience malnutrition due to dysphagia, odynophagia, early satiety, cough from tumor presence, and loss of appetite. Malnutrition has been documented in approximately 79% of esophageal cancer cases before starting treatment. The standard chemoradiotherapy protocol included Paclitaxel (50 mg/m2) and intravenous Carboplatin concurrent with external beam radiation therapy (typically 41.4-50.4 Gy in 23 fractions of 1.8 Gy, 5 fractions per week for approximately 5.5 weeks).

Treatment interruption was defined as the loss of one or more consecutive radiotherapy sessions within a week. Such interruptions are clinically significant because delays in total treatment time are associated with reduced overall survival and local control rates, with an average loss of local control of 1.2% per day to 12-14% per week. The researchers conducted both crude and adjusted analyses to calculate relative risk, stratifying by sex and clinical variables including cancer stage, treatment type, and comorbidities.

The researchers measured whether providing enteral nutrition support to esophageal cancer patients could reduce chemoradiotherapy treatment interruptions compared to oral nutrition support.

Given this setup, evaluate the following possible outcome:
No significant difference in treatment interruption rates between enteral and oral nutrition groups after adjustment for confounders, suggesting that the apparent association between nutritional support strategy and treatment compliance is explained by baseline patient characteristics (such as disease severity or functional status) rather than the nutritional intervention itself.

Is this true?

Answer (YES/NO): NO